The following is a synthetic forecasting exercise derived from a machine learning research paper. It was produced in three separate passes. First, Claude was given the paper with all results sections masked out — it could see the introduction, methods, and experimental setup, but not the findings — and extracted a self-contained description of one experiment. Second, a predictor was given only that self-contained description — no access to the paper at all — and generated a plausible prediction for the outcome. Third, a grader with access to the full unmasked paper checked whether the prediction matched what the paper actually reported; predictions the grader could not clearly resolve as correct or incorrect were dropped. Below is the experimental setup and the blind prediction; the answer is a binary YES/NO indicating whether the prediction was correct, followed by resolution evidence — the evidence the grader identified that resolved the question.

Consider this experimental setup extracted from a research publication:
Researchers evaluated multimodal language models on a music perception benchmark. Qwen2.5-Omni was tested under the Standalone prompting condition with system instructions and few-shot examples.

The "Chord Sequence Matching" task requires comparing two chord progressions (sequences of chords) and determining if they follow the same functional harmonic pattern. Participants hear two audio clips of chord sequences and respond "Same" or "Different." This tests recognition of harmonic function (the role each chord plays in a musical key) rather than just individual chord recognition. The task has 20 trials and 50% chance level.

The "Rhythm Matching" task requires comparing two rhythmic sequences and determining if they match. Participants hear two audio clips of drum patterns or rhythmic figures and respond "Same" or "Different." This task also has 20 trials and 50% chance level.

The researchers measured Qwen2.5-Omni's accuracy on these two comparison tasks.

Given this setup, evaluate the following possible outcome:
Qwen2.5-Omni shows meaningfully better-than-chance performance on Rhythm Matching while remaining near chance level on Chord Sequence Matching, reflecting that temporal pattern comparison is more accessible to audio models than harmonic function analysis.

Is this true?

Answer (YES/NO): NO